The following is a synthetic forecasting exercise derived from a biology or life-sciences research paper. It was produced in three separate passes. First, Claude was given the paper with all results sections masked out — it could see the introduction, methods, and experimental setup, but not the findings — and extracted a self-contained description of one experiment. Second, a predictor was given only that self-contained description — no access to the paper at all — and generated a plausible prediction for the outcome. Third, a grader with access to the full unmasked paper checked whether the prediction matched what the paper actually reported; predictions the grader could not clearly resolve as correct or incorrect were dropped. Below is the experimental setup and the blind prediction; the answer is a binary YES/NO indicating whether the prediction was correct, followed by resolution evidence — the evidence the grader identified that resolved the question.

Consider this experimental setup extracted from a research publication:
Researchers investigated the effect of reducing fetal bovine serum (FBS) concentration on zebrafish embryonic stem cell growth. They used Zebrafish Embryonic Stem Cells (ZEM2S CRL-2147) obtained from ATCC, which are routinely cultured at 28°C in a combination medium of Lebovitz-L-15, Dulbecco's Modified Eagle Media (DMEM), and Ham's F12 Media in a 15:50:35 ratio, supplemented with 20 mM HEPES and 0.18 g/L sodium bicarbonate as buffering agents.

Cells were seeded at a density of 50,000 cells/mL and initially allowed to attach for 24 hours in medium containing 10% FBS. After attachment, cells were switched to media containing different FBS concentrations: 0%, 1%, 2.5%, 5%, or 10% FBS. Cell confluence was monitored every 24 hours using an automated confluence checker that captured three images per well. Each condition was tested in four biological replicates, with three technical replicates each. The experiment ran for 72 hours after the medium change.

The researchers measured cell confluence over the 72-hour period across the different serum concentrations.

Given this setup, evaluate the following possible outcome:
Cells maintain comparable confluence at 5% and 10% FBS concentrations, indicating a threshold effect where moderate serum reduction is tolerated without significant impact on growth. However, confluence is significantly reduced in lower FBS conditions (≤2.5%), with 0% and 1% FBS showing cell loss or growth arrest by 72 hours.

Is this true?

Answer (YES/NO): NO